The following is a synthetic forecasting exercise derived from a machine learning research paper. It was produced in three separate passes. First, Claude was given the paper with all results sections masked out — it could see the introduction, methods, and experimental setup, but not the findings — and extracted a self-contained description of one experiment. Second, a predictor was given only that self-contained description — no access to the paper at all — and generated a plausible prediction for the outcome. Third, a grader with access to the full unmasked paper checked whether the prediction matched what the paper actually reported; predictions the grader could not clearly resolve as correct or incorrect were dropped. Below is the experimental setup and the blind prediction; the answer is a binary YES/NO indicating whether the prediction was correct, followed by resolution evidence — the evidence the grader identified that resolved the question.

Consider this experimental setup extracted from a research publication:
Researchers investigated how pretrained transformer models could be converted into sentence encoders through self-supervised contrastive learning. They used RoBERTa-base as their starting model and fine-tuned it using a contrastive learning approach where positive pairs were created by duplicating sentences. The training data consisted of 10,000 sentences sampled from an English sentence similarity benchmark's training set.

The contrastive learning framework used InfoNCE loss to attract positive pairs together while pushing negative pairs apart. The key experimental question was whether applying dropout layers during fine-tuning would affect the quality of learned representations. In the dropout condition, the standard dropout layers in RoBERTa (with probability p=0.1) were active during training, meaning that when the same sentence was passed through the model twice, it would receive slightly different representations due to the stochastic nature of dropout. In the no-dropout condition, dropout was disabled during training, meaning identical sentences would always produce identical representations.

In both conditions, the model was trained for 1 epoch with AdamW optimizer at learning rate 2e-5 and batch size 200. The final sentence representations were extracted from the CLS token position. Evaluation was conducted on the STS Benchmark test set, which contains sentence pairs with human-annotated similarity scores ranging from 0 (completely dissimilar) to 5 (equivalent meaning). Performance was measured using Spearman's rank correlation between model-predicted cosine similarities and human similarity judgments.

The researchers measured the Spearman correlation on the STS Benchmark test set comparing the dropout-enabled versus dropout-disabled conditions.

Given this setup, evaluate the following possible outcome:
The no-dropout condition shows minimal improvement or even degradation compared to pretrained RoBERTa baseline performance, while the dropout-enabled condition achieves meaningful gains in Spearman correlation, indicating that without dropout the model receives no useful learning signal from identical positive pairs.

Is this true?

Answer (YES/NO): NO